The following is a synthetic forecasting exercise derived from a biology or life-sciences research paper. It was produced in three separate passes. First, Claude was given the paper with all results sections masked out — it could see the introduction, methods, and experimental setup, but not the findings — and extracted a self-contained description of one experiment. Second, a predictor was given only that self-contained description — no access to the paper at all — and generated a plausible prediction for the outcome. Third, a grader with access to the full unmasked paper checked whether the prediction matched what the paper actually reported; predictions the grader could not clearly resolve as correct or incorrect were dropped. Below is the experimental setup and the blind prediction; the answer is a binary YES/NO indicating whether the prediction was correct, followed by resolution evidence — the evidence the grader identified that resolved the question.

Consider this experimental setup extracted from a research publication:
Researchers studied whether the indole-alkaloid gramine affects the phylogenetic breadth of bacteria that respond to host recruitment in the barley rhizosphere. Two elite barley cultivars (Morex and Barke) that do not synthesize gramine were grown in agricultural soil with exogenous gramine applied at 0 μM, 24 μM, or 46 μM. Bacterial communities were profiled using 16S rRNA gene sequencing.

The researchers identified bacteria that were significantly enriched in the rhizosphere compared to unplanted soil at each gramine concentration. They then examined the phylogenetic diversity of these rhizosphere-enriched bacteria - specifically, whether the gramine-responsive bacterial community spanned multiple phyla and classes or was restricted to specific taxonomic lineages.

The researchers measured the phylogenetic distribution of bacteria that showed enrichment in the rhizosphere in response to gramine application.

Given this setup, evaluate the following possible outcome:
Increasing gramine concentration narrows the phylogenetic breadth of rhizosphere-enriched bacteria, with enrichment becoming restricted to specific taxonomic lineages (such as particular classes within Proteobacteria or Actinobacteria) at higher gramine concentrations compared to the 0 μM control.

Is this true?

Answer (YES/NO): NO